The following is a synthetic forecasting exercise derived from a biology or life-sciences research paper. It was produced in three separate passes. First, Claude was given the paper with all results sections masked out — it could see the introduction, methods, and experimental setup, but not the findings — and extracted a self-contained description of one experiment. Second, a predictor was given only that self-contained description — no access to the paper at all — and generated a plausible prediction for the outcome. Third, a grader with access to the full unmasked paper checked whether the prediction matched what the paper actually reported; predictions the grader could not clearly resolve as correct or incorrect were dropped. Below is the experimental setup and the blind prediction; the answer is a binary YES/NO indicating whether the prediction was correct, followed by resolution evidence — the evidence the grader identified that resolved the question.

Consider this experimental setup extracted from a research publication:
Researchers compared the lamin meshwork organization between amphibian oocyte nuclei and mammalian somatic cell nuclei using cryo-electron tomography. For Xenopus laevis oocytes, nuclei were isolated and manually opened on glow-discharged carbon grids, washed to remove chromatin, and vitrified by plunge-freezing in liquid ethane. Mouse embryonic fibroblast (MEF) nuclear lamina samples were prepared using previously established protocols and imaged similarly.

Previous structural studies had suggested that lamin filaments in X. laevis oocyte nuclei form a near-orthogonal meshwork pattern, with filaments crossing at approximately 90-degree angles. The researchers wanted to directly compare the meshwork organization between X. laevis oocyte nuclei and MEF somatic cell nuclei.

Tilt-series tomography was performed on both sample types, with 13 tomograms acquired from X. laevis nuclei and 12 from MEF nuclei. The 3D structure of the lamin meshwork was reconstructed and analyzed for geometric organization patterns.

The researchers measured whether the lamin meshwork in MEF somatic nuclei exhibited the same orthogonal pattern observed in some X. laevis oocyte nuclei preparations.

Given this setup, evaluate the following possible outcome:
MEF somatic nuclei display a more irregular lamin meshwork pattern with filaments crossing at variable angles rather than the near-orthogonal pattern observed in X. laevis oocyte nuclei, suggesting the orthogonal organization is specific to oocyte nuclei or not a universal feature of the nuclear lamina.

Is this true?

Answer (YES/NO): YES